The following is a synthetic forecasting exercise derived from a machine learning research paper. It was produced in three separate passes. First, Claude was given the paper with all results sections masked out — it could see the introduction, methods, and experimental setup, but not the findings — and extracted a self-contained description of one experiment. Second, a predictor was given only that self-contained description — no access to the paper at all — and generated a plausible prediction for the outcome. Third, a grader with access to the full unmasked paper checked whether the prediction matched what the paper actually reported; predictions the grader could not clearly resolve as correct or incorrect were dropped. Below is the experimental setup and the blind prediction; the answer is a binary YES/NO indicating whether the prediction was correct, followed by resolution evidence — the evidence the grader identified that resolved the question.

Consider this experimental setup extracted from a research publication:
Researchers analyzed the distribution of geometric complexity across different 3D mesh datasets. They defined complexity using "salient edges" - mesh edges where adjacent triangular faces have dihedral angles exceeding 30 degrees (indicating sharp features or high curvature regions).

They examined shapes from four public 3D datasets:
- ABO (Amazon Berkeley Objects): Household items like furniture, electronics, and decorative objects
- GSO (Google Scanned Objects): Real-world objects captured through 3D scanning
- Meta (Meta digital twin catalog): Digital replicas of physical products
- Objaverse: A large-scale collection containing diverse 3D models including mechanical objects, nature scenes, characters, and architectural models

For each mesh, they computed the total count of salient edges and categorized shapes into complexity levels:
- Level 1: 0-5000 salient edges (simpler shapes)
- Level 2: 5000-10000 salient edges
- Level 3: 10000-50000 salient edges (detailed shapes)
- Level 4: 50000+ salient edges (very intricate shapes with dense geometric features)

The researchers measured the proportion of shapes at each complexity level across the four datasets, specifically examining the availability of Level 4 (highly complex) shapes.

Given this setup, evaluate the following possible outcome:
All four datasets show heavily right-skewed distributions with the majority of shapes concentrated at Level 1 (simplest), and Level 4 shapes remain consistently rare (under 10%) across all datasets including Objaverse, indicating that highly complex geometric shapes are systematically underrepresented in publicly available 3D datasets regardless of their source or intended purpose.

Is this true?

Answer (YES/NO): NO